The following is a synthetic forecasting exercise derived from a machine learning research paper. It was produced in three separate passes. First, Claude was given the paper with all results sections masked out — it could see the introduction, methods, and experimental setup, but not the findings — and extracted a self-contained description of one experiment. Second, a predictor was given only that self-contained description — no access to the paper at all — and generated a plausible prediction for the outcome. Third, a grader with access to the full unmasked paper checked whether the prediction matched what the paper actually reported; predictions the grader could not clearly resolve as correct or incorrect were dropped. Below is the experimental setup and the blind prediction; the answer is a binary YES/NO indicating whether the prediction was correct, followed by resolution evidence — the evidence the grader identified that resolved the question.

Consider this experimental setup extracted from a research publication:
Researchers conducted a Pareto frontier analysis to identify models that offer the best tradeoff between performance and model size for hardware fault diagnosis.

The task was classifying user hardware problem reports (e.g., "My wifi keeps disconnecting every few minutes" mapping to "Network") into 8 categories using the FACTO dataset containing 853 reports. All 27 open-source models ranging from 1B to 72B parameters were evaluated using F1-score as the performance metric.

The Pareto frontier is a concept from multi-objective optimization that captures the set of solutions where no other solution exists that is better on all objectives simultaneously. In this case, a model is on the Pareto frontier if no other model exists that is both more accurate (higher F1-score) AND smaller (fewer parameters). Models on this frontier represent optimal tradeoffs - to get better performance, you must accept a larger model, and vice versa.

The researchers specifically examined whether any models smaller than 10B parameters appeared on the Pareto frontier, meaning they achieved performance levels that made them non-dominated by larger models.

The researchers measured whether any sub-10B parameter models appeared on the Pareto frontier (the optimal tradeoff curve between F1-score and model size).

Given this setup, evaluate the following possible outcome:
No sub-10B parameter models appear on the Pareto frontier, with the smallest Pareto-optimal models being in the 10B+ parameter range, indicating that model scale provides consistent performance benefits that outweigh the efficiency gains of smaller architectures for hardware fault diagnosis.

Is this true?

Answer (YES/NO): NO